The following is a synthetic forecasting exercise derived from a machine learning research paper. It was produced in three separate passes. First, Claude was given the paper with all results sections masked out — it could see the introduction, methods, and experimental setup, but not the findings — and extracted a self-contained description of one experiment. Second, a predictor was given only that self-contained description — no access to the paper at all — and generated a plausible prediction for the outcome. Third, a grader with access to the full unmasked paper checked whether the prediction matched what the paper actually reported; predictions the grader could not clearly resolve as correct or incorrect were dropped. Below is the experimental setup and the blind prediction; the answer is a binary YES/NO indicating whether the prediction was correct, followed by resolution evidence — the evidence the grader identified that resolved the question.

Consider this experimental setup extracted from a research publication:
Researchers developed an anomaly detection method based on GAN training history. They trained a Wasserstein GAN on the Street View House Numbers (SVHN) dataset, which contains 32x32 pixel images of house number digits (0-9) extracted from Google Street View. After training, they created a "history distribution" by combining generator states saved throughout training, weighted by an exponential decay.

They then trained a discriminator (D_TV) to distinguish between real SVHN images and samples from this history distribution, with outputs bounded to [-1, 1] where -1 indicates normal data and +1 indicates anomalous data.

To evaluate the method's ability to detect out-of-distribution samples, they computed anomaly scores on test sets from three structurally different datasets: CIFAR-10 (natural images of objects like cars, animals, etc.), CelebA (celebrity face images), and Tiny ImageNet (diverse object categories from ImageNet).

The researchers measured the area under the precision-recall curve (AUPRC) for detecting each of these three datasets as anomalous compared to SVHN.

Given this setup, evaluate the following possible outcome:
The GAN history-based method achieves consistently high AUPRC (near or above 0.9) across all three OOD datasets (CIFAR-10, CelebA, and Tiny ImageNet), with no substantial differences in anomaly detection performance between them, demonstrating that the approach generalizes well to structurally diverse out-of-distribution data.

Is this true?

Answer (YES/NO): YES